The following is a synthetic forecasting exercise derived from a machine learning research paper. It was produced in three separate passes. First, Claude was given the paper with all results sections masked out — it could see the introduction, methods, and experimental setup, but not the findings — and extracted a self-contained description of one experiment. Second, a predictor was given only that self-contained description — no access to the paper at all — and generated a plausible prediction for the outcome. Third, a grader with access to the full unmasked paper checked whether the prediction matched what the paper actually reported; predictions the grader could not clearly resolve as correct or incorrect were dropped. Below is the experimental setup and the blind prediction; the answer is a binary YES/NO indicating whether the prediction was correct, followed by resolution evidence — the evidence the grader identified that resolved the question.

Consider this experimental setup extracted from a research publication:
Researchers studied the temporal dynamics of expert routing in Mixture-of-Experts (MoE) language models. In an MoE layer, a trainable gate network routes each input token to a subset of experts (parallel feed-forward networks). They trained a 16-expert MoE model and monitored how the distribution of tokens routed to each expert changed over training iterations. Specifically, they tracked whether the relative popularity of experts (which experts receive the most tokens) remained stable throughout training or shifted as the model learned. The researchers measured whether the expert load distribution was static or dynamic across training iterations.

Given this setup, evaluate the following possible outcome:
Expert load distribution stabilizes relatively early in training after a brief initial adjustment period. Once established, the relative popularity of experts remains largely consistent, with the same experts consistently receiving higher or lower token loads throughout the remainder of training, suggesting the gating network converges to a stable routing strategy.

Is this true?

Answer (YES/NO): NO